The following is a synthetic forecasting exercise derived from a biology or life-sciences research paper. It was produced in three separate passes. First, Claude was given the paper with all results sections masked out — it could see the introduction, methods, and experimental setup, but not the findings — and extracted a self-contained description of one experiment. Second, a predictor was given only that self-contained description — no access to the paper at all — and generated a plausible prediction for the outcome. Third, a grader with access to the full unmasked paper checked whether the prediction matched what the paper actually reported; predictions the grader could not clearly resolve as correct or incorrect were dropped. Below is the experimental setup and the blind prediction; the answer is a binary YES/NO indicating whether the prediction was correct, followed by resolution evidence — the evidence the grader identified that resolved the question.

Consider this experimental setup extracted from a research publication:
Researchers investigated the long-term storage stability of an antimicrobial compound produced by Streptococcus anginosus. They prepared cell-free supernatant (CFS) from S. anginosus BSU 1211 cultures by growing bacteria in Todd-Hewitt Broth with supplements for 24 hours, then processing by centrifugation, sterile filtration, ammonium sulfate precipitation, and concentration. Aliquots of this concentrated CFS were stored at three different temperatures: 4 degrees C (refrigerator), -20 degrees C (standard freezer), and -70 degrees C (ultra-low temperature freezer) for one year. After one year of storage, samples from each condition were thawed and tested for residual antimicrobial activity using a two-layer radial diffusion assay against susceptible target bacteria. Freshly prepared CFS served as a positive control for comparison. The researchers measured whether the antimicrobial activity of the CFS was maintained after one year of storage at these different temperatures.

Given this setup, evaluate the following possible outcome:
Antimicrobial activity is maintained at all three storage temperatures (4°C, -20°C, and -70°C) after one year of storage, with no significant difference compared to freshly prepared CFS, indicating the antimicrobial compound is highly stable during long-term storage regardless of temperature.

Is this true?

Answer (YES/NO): NO